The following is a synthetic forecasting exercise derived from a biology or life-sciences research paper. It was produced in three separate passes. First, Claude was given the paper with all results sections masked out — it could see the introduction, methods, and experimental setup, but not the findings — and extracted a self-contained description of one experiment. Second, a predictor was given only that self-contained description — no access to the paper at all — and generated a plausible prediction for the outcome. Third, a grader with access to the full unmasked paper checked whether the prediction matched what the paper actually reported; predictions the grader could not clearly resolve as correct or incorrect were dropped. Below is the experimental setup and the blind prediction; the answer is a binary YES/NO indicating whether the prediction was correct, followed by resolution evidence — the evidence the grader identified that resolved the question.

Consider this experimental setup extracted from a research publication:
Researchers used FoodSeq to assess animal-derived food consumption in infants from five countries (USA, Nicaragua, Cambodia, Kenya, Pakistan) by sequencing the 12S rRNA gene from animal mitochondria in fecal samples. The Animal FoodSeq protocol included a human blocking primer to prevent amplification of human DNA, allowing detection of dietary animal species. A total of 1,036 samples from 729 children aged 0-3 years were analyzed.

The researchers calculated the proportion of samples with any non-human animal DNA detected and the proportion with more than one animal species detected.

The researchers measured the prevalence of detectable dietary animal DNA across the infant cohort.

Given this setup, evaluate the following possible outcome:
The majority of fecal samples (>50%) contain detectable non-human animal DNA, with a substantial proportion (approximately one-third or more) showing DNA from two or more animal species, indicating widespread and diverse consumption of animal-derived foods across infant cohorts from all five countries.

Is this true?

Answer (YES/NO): NO